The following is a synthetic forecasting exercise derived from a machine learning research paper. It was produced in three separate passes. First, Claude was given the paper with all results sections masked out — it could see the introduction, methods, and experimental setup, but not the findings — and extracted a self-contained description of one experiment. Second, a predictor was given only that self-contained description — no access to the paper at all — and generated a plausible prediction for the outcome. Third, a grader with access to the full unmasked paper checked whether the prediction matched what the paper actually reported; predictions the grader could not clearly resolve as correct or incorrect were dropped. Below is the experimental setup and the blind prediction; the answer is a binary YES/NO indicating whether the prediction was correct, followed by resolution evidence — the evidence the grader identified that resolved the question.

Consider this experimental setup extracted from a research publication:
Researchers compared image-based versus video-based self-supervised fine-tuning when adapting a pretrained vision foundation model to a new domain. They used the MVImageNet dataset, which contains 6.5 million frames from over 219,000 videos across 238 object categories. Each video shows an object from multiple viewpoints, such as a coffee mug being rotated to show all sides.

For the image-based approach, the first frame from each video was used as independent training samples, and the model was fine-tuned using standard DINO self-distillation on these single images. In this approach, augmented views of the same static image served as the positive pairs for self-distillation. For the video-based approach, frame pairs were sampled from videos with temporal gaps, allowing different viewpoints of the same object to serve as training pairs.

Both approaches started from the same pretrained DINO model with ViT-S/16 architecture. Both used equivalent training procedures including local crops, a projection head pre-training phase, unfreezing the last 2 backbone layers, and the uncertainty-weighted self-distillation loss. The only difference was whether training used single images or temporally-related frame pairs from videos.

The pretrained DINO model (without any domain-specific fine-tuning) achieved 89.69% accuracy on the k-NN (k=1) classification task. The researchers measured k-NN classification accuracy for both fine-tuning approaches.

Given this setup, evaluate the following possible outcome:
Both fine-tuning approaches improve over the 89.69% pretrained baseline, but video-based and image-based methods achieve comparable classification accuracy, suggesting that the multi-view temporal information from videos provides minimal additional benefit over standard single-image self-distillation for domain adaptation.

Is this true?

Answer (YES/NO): NO